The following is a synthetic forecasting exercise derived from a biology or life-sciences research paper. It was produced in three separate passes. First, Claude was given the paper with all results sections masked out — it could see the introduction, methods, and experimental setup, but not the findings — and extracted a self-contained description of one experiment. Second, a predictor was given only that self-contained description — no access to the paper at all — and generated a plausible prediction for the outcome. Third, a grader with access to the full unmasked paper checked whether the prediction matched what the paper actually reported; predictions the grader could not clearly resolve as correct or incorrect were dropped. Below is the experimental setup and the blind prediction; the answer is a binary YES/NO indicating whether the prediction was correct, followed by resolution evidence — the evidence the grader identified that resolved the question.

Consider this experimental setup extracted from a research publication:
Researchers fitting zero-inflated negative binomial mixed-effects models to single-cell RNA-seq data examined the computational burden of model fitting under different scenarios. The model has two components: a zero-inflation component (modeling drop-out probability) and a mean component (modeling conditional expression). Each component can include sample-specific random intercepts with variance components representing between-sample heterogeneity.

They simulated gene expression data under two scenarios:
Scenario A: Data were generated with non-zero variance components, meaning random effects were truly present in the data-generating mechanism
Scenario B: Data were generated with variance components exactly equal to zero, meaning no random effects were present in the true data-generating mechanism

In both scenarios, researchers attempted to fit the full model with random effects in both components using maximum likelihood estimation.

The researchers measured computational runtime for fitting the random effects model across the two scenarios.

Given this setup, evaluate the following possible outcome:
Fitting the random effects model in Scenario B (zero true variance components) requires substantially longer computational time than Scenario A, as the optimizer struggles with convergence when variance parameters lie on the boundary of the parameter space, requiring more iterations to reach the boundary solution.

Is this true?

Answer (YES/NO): YES